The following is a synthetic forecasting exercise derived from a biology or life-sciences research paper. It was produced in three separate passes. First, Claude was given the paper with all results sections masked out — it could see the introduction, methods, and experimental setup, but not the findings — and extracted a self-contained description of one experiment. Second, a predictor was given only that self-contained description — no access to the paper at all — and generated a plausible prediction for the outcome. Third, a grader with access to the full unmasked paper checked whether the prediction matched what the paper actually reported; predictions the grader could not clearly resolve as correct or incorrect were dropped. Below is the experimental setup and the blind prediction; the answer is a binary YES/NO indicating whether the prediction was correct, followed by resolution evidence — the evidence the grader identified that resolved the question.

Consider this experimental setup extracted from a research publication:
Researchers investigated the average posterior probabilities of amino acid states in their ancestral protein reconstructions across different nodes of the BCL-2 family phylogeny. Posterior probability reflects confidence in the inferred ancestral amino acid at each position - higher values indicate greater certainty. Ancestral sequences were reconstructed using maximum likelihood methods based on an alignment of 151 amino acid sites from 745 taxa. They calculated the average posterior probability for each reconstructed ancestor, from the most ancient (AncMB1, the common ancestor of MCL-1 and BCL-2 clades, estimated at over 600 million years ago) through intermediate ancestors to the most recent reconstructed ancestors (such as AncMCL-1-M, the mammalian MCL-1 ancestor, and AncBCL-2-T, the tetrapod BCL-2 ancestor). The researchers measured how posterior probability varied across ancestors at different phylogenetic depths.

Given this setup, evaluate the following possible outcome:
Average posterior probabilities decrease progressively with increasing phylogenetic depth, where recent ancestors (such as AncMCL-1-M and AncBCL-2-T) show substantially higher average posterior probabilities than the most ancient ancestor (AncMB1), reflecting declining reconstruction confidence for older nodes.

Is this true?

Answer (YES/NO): YES